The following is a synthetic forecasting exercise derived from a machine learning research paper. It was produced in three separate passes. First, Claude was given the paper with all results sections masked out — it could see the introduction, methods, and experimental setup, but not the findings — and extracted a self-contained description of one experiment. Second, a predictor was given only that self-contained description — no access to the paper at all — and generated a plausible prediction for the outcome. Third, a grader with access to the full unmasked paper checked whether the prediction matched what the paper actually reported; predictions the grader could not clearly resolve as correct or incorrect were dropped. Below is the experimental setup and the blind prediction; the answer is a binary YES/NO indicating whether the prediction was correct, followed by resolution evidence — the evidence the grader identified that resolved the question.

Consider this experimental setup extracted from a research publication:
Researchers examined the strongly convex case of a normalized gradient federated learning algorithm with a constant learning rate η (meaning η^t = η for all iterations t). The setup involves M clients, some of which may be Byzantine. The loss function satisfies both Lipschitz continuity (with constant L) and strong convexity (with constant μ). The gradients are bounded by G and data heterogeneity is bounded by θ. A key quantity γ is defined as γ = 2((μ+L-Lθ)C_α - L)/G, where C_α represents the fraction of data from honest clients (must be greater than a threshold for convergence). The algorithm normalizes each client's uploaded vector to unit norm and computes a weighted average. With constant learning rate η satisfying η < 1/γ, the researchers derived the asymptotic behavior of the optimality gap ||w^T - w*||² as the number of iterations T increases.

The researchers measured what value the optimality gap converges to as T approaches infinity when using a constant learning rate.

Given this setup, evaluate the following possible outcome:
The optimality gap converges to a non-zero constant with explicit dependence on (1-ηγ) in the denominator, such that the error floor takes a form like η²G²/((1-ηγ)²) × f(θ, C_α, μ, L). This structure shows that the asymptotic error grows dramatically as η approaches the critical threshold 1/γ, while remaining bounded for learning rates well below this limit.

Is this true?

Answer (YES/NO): NO